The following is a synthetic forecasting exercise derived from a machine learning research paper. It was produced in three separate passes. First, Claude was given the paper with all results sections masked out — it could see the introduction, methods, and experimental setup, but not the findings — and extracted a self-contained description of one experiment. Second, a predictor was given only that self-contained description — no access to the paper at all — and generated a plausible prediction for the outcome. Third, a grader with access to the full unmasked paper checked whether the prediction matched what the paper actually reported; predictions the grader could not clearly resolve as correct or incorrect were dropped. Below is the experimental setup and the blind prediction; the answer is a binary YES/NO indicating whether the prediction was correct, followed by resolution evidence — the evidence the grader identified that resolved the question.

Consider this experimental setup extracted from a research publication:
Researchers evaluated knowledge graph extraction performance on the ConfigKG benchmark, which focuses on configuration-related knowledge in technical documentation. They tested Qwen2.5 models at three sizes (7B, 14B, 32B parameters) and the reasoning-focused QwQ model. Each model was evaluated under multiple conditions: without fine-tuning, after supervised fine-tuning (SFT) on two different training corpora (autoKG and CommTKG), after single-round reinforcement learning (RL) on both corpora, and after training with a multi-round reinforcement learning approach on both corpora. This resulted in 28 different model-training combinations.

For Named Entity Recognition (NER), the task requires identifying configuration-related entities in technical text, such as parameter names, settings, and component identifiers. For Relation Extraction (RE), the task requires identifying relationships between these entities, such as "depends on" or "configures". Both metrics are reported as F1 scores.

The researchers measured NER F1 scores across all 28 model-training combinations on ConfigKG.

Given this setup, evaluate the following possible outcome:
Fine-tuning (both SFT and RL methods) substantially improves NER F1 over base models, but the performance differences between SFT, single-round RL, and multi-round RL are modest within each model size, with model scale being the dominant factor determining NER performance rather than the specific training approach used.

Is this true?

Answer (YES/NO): NO